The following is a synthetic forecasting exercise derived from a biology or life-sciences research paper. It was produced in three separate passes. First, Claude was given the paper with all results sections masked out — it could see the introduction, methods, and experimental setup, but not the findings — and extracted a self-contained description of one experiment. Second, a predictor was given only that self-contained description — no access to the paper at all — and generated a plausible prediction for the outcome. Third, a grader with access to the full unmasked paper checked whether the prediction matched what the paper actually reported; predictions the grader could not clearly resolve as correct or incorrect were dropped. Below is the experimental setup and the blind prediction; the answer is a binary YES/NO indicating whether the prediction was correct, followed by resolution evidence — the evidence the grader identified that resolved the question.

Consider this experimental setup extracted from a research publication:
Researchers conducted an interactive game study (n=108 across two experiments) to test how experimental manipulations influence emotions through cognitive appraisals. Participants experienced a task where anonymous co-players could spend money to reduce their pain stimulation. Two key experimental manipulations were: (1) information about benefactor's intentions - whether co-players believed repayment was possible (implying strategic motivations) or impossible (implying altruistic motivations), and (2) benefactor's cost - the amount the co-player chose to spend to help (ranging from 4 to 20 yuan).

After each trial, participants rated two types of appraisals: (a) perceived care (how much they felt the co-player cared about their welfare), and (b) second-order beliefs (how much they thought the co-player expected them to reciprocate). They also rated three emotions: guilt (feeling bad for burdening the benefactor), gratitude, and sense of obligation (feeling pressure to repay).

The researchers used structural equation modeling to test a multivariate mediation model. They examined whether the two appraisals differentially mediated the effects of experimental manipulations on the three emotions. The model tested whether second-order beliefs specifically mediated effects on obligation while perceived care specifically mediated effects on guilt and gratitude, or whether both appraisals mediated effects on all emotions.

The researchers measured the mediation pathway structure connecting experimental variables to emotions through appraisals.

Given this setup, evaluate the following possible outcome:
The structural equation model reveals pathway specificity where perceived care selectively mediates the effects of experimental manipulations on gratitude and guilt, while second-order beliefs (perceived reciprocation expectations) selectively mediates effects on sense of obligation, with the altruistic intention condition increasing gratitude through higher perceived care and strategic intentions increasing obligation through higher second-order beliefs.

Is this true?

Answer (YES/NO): YES